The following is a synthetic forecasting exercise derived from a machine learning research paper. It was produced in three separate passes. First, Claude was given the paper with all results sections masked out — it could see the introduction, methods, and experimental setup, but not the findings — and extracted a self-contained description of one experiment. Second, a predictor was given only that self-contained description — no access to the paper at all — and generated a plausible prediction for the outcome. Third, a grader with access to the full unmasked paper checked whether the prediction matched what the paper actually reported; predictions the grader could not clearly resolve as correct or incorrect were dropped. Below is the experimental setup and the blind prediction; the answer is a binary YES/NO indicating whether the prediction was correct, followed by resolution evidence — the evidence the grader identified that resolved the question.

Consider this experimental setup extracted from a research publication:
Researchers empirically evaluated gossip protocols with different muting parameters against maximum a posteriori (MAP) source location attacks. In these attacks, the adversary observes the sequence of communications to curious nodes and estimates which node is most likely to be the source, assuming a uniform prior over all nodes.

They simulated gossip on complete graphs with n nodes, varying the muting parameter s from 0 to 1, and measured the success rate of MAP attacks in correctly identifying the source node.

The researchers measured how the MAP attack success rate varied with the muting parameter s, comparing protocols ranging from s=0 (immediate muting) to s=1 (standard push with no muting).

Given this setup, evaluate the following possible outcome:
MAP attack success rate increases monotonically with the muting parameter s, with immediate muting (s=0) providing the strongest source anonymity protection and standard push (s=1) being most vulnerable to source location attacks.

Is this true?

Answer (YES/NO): YES